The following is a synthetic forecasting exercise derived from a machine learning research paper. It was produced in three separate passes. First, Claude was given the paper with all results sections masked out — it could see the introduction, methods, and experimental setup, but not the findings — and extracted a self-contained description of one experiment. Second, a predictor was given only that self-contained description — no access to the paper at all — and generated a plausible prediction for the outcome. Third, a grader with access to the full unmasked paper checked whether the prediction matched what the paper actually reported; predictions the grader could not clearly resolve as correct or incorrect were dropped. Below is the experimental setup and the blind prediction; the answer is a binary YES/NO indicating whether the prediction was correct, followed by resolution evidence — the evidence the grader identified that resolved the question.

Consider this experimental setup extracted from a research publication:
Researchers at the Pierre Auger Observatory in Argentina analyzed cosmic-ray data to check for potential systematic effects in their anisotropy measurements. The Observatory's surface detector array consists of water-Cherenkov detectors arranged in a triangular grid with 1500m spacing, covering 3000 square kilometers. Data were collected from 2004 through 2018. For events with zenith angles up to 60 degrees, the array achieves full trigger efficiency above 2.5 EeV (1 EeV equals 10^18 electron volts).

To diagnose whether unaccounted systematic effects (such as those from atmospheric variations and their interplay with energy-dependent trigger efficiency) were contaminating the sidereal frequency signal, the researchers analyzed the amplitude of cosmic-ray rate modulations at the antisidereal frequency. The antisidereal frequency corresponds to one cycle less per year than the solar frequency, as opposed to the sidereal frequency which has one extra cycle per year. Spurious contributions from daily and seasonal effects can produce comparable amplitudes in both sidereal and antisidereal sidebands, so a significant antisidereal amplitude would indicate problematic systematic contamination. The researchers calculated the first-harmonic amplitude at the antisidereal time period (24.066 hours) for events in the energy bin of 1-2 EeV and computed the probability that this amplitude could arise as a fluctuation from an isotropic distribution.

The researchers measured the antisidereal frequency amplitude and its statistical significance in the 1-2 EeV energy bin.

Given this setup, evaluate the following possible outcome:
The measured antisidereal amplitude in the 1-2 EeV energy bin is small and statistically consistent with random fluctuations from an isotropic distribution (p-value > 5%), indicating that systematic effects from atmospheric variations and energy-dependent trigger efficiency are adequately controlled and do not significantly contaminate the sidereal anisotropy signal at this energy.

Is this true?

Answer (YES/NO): NO